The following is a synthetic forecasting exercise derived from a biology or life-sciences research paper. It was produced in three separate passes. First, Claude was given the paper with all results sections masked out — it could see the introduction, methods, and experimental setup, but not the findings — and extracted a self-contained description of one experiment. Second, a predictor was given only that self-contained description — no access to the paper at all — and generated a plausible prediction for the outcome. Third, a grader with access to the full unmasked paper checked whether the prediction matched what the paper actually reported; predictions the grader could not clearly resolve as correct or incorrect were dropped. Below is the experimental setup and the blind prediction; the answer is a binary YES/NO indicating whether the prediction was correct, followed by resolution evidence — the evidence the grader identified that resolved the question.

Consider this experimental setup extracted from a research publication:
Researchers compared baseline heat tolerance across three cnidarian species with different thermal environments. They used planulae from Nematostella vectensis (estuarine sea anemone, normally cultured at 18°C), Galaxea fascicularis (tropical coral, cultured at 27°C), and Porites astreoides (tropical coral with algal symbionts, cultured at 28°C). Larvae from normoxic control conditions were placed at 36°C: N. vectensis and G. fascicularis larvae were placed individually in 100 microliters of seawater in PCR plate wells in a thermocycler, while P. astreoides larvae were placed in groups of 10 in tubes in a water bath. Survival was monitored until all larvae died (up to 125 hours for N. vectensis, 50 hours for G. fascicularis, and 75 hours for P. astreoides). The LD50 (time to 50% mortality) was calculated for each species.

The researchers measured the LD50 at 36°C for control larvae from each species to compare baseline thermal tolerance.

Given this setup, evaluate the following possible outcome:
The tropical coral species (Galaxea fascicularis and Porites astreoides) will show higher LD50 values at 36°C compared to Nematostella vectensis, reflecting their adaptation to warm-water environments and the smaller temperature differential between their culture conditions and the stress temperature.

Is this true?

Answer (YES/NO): NO